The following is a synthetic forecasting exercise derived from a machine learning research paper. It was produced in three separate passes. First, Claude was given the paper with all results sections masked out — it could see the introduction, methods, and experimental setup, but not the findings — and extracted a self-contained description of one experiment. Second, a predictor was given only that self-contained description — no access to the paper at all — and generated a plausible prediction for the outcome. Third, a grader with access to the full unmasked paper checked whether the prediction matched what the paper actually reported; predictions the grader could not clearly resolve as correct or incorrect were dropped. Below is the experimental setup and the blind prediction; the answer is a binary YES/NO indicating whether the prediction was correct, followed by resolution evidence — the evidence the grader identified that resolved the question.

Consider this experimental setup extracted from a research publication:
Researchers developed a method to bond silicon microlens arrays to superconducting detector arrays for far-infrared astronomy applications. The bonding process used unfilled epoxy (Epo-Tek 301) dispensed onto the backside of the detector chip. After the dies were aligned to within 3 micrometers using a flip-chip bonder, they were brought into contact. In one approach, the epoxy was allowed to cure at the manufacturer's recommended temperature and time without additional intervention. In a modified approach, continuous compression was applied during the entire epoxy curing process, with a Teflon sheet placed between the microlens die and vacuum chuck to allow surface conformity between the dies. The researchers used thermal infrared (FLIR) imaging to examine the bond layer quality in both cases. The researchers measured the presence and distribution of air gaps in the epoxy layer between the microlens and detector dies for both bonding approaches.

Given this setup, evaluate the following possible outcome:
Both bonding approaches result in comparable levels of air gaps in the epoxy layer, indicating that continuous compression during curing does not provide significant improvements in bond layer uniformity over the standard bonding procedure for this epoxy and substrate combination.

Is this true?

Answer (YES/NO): NO